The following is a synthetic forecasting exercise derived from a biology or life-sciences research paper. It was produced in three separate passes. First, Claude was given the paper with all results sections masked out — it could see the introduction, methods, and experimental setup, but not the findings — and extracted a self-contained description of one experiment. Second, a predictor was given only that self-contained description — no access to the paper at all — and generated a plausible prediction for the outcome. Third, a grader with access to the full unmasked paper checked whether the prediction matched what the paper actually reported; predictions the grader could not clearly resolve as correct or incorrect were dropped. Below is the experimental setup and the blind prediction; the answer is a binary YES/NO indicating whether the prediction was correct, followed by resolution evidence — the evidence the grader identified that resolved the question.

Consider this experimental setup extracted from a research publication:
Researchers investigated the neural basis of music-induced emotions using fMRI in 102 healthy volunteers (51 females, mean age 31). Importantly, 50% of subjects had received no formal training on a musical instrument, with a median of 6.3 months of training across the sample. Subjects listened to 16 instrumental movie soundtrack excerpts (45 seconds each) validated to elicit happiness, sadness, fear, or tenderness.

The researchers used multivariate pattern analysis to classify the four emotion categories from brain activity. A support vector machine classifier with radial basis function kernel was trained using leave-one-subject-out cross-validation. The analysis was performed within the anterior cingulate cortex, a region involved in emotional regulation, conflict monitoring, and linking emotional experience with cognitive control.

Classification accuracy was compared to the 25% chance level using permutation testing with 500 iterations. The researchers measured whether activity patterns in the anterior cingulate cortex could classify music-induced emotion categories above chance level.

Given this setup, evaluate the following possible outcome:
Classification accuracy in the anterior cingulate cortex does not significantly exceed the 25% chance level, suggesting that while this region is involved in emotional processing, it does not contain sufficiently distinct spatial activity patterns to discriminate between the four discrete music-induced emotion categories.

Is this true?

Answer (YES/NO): YES